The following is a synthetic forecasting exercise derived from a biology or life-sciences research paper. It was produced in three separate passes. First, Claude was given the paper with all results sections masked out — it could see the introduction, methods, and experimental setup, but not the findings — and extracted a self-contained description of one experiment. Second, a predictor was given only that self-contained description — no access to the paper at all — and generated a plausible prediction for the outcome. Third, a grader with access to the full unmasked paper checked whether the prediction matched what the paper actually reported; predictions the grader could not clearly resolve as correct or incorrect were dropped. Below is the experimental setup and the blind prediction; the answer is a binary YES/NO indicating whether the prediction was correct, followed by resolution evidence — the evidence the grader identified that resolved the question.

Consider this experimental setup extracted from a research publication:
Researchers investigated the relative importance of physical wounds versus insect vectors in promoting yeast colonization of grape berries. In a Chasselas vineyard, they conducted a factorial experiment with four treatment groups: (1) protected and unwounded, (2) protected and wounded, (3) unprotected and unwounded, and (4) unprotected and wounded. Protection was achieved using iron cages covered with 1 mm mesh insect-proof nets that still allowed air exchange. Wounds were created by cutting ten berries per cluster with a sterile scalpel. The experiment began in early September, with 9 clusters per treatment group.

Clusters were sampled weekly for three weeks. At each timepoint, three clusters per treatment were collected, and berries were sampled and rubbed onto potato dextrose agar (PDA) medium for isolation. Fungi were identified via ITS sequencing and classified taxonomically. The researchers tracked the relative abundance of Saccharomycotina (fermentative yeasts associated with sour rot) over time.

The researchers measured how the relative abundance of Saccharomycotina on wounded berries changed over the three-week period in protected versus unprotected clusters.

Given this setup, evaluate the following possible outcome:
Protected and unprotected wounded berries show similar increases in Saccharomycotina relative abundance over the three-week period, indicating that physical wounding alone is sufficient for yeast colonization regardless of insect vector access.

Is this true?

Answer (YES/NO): NO